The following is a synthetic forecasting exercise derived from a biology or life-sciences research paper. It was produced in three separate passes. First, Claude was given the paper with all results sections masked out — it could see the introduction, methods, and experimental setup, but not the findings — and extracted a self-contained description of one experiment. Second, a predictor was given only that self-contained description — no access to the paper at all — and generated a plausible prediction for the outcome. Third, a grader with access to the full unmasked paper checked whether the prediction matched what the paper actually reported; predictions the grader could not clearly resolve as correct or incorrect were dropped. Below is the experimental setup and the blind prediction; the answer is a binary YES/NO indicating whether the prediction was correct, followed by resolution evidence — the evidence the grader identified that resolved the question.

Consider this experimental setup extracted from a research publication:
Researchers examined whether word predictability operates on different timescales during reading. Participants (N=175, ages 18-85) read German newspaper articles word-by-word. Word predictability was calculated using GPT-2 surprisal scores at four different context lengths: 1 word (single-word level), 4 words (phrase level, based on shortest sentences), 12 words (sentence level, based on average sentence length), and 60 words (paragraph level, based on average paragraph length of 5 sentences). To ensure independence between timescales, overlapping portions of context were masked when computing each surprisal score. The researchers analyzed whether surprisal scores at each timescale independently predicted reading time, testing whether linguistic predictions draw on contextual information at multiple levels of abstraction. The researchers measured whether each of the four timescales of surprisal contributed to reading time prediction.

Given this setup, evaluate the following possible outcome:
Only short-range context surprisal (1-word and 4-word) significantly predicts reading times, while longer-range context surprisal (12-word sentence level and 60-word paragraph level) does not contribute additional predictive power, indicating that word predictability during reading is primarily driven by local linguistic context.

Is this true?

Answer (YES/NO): NO